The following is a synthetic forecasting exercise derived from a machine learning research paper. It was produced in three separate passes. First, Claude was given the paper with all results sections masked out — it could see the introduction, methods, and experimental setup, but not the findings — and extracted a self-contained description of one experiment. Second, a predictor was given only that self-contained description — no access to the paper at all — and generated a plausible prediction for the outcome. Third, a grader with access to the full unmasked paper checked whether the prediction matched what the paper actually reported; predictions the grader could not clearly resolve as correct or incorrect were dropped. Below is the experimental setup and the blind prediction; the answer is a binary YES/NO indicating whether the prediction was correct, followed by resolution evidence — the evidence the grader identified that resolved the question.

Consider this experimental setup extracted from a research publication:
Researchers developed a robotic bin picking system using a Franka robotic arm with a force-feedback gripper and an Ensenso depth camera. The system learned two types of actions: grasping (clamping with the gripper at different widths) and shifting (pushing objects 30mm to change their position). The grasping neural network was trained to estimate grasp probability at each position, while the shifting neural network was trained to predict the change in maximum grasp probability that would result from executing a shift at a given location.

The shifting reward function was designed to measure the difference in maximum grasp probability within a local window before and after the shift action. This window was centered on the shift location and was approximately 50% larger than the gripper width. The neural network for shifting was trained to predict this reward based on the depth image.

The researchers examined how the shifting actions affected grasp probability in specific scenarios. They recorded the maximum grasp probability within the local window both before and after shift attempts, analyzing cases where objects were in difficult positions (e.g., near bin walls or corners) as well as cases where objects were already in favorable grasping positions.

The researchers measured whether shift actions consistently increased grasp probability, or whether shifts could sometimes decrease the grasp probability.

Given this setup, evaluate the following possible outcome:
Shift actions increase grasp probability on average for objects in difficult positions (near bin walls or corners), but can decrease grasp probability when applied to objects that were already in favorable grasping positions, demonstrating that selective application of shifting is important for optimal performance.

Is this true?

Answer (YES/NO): YES